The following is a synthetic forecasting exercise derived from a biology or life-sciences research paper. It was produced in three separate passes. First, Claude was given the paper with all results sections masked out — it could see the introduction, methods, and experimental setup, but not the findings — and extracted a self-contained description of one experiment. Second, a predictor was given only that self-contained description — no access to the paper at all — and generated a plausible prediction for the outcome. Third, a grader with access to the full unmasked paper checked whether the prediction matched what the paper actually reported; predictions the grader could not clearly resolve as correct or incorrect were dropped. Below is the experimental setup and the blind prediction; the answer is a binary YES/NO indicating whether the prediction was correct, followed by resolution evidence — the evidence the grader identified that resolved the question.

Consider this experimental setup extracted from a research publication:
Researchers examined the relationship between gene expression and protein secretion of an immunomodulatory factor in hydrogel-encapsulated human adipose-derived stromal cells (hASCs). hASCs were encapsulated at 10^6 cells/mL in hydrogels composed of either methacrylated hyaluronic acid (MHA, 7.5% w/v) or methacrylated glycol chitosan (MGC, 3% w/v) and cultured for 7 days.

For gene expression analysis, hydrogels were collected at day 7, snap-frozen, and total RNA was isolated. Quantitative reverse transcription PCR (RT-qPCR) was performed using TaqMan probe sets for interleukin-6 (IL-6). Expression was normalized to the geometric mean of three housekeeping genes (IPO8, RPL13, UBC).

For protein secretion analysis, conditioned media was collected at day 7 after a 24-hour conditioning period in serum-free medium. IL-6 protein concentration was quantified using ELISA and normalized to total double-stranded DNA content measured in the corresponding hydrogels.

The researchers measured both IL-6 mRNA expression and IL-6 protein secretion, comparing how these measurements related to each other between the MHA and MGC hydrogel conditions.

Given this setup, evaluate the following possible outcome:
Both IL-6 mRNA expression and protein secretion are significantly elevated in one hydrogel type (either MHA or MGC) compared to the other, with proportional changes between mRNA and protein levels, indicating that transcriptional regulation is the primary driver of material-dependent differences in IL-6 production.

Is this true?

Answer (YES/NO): NO